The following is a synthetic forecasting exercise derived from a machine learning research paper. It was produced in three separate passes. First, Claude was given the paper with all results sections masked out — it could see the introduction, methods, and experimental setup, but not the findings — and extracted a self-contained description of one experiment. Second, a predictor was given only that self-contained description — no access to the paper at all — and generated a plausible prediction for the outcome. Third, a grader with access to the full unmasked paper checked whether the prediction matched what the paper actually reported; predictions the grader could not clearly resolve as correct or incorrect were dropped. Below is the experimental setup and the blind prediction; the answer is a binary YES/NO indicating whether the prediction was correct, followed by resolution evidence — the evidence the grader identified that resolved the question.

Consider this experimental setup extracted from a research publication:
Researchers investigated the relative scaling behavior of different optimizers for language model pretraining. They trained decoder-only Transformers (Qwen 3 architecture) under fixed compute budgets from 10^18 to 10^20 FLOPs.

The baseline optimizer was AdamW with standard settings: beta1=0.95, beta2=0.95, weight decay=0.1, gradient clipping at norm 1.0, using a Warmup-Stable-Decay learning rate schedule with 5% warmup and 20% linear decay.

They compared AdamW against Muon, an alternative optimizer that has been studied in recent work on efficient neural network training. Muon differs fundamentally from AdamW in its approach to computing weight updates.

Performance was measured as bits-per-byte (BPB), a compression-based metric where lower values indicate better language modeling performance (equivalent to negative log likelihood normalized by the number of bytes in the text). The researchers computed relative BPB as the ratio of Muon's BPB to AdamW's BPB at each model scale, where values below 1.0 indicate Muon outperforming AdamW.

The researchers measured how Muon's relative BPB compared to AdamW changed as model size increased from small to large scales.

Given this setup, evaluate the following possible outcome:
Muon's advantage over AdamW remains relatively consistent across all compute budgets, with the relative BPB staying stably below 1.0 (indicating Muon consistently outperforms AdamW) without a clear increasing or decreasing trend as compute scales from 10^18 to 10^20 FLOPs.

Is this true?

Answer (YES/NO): NO